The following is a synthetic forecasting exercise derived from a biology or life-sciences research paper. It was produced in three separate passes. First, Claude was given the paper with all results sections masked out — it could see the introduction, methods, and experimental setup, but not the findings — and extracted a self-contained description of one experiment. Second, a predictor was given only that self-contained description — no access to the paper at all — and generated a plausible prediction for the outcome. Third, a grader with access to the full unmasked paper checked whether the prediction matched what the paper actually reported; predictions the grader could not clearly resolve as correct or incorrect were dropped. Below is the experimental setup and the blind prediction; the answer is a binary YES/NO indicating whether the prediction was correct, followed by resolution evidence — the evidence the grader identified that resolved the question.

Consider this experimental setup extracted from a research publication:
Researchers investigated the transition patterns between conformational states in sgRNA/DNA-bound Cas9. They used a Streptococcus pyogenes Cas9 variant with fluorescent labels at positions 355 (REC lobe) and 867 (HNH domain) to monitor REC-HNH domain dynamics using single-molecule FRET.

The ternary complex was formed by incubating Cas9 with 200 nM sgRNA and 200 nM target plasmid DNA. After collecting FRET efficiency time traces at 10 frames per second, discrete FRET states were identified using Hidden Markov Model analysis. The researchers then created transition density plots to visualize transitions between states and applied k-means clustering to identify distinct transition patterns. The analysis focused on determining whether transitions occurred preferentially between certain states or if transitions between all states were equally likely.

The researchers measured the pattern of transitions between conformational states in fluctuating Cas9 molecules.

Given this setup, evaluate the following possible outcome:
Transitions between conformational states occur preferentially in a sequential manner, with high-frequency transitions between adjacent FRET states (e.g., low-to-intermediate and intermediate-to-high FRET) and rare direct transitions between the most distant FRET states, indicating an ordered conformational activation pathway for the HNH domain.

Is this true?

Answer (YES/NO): NO